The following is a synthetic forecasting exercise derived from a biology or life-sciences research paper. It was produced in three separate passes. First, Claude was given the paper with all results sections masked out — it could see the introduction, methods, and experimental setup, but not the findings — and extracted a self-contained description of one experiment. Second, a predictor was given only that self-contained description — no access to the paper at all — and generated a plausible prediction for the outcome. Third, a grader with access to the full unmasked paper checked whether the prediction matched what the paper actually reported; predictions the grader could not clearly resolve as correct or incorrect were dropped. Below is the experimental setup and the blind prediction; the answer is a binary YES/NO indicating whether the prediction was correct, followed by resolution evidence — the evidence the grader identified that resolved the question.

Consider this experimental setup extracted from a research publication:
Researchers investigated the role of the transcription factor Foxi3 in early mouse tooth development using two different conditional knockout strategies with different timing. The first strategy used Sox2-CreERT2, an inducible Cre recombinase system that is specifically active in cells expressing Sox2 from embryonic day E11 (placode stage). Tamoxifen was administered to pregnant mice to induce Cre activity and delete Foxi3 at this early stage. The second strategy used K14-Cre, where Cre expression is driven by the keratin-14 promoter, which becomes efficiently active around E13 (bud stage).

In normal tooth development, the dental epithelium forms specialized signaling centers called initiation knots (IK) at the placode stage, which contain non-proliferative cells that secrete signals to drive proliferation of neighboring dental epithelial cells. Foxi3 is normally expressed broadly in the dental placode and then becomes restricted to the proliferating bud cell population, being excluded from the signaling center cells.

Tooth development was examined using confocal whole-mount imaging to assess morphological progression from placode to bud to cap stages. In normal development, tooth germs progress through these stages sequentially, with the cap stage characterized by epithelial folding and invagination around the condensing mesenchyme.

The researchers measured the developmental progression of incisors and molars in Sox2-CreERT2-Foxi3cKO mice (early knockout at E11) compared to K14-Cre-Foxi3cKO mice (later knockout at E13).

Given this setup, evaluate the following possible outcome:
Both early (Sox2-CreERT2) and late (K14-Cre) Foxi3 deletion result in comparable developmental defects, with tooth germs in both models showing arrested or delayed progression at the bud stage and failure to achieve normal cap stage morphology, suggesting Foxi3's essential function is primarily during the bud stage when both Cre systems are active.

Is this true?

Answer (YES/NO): NO